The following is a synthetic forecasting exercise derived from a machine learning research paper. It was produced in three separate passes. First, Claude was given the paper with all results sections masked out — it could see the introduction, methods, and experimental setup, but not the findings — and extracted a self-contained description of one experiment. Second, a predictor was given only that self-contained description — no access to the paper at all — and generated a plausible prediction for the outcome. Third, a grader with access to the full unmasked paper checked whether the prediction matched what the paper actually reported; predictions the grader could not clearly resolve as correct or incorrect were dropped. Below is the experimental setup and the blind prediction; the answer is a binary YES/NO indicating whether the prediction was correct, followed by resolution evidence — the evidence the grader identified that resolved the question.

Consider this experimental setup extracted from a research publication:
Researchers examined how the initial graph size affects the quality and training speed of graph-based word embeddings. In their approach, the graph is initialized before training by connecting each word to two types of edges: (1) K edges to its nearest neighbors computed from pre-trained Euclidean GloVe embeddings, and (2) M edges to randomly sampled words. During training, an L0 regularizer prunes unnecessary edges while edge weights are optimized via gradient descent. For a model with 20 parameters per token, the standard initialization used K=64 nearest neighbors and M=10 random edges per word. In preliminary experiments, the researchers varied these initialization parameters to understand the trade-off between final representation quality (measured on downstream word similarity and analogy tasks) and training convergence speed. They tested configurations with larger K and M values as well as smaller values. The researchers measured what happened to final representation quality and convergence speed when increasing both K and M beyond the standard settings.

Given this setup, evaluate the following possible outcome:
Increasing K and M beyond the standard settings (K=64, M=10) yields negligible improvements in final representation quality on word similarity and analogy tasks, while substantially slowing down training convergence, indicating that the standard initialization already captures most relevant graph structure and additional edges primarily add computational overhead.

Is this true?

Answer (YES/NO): NO